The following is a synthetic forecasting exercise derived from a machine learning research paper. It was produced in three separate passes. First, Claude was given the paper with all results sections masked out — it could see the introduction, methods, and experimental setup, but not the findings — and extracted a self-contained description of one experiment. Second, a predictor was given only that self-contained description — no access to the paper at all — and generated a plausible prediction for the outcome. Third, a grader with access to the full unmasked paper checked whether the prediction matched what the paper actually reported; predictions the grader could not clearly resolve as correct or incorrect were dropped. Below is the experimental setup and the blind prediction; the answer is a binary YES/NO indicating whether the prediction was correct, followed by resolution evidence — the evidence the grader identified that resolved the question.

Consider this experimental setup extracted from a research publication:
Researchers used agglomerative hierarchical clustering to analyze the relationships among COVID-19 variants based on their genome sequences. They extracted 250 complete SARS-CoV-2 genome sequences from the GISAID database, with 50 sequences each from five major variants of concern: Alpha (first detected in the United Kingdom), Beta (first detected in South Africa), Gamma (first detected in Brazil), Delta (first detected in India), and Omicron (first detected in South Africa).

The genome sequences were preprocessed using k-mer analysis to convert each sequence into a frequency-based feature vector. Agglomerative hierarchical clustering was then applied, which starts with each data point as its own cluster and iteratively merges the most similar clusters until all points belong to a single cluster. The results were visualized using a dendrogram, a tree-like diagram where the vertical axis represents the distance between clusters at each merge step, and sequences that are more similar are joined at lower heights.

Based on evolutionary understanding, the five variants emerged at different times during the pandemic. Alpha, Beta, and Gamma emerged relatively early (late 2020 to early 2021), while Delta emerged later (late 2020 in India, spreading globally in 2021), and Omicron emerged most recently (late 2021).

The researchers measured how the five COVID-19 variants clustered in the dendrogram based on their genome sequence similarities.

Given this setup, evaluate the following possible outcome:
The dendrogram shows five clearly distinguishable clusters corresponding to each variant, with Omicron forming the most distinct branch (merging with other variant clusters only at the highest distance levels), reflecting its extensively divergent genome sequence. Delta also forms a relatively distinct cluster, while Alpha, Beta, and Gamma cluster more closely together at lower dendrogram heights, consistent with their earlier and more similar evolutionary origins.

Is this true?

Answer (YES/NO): NO